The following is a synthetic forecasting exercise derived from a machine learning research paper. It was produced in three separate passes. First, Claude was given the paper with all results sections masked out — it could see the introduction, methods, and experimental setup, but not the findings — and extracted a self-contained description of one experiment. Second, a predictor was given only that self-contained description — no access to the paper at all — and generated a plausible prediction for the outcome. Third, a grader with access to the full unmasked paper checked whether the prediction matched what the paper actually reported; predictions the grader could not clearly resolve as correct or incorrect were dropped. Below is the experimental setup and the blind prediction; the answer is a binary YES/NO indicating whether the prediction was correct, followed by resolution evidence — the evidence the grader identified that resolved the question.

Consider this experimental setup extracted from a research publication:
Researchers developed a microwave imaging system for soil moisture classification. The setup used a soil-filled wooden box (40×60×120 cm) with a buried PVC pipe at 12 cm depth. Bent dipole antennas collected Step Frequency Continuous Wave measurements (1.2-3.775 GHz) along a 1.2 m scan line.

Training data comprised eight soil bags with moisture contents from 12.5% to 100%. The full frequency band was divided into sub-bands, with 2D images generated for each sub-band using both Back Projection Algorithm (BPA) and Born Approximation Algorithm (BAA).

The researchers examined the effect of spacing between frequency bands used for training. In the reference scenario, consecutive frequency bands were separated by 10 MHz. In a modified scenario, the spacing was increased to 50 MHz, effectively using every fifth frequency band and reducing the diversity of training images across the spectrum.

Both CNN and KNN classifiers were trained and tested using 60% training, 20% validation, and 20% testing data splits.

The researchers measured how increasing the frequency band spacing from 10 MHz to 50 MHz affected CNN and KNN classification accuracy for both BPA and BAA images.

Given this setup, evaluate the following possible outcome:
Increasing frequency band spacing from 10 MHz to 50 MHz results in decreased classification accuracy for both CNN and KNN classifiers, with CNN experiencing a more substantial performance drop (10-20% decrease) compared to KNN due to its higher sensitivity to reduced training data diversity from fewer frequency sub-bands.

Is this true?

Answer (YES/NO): NO